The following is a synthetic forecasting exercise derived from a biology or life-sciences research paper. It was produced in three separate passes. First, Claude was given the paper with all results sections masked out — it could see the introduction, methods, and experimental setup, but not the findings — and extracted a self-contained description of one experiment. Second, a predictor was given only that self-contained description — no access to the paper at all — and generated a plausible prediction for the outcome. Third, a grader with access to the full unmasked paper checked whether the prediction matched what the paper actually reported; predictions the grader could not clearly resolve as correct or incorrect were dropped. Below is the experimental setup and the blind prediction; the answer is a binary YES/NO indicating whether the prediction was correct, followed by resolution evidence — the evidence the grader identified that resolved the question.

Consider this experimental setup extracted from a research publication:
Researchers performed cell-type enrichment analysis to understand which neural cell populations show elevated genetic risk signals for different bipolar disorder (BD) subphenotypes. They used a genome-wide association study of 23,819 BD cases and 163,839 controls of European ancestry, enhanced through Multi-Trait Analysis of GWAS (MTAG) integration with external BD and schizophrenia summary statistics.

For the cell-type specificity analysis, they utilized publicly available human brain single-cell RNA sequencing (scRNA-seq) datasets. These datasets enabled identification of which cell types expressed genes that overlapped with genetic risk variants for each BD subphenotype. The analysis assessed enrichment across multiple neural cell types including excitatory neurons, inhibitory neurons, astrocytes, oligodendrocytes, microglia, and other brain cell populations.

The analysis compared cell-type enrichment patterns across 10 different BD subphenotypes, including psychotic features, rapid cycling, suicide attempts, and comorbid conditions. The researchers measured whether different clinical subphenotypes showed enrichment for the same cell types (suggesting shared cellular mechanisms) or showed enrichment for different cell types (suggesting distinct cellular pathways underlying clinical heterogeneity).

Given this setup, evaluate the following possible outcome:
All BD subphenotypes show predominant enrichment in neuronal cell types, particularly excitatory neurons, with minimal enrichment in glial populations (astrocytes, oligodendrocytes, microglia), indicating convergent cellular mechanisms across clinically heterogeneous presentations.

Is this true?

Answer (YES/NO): NO